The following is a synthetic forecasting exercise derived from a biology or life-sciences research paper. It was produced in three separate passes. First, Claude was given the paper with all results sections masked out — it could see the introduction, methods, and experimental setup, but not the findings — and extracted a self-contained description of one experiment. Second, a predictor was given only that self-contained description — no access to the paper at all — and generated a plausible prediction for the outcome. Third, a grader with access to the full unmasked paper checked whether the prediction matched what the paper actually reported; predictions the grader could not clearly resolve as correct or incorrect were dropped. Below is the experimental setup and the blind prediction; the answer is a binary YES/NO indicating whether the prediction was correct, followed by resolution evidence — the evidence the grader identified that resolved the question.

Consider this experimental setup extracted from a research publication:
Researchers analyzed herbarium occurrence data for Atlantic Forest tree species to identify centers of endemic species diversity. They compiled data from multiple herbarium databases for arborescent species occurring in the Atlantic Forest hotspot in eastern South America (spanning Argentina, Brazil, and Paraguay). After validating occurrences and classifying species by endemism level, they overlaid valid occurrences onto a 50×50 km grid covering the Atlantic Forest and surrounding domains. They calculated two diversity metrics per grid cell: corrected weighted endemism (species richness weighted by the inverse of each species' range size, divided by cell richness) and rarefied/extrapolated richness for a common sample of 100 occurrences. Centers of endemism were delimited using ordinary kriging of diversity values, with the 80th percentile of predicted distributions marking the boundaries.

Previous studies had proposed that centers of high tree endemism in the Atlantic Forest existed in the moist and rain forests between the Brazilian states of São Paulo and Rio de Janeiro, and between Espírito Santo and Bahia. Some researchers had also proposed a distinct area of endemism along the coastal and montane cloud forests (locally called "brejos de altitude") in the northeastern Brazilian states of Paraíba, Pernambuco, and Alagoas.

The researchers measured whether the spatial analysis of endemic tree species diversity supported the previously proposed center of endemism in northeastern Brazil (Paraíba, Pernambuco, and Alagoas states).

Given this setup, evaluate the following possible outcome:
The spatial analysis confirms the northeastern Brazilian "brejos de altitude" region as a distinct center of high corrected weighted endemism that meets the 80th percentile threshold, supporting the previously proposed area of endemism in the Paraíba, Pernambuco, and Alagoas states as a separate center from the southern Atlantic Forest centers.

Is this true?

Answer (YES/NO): NO